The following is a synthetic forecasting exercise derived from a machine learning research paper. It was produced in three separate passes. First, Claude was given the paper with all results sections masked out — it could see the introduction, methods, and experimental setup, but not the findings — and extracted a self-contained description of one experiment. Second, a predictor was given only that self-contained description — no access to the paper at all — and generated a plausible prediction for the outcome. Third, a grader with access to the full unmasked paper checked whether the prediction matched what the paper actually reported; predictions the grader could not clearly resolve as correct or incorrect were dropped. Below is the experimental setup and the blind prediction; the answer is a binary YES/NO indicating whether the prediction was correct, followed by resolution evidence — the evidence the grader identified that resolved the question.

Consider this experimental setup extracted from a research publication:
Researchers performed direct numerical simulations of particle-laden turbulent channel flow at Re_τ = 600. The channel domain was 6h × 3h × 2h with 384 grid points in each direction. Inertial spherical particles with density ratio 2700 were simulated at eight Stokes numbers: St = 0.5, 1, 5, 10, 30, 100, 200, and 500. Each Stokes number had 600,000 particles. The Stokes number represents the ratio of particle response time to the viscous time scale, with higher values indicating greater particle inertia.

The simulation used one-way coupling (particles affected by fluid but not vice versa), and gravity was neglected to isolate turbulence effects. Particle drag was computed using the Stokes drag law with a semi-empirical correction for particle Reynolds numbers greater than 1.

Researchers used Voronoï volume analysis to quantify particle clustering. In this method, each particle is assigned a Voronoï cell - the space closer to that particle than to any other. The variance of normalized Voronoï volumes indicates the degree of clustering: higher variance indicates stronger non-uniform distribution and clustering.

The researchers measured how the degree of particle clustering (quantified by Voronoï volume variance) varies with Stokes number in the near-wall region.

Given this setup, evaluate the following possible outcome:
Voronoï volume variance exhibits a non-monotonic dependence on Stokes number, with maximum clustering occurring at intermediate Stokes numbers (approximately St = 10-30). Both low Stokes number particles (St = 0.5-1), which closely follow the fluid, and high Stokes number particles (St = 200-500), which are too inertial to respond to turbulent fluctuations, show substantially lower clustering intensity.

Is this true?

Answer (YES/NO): YES